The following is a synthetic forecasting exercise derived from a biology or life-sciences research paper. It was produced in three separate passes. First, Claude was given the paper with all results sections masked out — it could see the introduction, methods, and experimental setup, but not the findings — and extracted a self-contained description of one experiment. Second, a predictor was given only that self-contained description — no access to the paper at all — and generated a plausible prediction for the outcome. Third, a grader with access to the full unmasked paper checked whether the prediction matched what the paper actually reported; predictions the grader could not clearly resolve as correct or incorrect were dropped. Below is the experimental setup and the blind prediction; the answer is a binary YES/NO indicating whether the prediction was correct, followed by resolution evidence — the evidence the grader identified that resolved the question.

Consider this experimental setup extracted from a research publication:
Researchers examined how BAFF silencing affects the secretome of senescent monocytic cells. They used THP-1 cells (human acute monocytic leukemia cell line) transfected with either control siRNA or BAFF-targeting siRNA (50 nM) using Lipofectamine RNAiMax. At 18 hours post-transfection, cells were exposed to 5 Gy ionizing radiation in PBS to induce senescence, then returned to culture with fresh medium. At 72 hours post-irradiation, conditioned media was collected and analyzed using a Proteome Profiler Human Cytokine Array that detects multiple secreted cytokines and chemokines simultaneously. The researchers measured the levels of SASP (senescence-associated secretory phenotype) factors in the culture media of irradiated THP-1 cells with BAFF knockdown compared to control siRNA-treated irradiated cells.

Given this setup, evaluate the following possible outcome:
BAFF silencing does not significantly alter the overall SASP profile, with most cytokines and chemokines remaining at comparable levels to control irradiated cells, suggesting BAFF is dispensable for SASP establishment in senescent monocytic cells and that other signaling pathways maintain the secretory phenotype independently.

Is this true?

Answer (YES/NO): NO